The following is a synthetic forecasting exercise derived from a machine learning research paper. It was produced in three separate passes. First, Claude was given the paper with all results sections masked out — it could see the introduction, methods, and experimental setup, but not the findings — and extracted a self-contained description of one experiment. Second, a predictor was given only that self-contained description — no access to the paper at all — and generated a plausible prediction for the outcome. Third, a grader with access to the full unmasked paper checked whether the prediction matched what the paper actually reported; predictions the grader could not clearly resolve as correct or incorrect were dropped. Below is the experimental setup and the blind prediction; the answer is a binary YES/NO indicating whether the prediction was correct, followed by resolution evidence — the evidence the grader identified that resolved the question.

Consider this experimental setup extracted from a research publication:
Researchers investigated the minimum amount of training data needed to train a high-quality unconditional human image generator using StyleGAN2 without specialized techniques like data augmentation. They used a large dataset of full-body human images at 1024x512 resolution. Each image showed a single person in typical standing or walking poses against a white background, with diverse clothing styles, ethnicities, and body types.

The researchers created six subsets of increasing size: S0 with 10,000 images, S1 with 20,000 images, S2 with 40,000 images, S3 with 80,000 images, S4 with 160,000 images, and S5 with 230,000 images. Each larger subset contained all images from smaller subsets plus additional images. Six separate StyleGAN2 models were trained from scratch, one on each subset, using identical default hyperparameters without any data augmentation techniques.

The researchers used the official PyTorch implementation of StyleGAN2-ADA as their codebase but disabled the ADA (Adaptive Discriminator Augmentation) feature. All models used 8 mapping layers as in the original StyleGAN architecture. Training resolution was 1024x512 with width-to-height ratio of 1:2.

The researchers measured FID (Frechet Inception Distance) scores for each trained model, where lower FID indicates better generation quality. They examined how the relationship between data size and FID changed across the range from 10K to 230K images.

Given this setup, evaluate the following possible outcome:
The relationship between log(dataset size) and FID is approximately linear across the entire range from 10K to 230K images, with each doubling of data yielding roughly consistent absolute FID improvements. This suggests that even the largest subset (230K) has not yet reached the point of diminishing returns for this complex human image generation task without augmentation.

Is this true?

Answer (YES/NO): NO